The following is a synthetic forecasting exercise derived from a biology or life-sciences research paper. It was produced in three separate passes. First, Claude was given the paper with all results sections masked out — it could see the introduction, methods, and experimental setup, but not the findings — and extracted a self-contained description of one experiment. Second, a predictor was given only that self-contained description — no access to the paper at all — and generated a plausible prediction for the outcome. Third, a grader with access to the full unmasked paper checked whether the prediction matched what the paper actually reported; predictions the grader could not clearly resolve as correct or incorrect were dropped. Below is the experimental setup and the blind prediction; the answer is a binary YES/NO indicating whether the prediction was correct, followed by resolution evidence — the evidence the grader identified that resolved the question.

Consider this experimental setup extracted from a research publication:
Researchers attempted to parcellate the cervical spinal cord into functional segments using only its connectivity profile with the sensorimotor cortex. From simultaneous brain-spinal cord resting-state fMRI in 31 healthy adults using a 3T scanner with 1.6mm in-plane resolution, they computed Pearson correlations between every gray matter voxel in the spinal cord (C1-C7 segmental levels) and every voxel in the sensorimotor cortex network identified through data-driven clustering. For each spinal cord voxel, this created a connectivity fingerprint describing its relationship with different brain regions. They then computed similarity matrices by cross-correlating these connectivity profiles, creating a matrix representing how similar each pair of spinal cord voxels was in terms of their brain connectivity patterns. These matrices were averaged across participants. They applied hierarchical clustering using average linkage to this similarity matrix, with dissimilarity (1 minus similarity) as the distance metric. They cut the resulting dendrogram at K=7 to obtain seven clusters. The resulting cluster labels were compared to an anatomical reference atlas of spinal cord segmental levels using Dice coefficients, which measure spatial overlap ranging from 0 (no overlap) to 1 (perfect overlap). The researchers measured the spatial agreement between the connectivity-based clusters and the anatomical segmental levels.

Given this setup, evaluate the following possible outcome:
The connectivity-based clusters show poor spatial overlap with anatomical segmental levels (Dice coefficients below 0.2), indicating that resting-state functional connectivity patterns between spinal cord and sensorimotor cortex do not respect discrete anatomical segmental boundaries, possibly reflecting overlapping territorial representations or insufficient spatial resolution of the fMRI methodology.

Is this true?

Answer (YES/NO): NO